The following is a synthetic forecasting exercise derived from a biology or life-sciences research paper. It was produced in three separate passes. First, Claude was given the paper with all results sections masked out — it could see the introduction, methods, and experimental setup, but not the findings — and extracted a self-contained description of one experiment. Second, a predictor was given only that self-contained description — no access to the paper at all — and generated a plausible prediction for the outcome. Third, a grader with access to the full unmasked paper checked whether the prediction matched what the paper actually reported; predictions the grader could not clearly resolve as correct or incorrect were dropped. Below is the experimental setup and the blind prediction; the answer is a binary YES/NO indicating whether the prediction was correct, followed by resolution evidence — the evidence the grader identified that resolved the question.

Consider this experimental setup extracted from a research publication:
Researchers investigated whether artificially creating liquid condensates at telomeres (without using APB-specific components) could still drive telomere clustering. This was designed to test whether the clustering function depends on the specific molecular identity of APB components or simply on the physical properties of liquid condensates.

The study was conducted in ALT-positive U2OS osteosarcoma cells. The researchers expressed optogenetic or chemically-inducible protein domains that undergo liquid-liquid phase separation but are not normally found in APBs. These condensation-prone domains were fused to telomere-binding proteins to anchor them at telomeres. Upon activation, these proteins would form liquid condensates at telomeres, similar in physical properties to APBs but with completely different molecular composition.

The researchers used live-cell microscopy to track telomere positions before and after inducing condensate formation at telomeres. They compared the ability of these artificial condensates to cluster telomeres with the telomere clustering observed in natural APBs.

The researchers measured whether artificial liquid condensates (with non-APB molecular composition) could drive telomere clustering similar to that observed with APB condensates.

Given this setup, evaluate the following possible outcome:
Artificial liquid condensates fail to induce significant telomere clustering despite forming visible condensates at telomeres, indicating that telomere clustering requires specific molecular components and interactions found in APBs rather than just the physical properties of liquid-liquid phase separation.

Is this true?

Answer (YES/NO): NO